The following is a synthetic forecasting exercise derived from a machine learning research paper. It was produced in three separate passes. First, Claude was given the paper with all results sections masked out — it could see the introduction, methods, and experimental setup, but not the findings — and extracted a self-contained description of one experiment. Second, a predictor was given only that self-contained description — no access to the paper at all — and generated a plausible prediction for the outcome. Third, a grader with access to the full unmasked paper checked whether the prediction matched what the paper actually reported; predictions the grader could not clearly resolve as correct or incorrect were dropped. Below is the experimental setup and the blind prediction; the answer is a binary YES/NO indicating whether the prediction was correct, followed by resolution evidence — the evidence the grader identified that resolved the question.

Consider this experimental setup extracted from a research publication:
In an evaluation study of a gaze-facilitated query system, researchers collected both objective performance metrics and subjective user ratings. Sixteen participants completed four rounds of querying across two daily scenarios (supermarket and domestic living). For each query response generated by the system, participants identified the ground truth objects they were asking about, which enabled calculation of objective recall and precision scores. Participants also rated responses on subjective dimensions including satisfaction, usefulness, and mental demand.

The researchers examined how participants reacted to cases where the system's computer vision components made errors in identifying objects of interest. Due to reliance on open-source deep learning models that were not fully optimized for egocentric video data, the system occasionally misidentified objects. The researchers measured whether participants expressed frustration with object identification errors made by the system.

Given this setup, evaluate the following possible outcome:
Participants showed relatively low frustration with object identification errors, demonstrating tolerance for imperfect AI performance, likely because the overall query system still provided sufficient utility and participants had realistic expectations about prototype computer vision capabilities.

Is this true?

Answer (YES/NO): NO